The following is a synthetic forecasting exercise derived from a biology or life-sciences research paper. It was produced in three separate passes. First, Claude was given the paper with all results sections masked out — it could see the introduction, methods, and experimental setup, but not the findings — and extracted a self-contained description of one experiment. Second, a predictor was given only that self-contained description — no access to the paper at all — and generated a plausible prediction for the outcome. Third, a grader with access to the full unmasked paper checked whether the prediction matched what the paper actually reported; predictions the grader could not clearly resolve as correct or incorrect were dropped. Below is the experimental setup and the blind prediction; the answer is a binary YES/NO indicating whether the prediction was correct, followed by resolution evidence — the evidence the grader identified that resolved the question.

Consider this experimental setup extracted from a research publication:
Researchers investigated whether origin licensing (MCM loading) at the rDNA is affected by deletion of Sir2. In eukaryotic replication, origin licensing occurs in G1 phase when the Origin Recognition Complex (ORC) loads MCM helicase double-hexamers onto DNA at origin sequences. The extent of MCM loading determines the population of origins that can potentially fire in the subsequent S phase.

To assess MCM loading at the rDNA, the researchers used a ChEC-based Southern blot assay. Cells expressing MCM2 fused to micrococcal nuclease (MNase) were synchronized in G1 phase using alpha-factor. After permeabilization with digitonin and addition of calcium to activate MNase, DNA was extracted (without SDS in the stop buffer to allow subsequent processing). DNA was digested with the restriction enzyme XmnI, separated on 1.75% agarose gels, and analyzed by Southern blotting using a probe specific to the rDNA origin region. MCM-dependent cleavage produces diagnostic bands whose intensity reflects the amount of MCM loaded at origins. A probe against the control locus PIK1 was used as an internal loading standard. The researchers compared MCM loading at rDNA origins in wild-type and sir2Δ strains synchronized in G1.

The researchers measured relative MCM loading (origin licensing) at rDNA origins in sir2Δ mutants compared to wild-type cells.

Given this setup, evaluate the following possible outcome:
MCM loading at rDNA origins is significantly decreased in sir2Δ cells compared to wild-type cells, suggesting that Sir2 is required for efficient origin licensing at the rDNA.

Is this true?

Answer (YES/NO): NO